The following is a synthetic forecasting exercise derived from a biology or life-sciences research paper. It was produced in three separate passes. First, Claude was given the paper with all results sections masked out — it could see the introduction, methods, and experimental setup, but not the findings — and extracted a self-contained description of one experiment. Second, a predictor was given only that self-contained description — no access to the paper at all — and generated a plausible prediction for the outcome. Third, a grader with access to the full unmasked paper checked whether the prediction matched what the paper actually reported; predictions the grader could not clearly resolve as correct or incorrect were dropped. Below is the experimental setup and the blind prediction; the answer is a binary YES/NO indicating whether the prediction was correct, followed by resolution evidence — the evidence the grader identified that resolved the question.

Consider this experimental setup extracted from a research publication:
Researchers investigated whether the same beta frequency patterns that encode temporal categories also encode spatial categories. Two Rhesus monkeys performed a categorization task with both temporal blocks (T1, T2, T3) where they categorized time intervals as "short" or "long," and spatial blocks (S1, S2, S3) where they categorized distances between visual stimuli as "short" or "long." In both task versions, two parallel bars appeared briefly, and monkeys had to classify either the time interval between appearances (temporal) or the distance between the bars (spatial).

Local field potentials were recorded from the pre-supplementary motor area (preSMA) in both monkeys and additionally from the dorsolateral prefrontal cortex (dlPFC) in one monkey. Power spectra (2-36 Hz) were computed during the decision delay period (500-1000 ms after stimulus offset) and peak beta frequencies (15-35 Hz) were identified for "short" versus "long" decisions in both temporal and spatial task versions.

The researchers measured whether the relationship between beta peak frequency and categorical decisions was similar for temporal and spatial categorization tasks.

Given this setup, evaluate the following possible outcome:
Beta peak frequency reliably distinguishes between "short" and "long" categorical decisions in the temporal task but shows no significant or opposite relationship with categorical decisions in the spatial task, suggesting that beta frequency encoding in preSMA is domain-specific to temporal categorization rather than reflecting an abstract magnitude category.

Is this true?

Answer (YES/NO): NO